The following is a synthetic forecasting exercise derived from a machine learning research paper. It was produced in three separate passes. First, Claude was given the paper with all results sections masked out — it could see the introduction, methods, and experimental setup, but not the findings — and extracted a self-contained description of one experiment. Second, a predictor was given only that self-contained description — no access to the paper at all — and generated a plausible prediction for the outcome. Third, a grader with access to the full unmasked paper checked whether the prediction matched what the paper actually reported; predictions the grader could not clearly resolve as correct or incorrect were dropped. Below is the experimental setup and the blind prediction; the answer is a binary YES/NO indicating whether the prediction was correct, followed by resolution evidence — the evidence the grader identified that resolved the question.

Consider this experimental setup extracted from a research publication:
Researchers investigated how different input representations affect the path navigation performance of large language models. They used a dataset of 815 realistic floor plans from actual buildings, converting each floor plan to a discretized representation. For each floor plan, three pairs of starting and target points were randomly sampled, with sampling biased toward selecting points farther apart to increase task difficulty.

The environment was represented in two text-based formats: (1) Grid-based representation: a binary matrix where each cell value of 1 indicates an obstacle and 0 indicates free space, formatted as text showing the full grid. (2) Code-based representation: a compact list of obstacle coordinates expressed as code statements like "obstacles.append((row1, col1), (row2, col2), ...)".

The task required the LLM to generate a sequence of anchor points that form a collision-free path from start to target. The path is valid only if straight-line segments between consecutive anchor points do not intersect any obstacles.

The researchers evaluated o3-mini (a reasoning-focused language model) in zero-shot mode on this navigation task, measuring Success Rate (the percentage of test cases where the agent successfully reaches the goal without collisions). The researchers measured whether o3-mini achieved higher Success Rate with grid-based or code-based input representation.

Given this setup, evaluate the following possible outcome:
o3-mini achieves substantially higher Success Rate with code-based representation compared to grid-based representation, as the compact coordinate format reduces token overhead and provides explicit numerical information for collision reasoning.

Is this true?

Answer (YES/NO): NO